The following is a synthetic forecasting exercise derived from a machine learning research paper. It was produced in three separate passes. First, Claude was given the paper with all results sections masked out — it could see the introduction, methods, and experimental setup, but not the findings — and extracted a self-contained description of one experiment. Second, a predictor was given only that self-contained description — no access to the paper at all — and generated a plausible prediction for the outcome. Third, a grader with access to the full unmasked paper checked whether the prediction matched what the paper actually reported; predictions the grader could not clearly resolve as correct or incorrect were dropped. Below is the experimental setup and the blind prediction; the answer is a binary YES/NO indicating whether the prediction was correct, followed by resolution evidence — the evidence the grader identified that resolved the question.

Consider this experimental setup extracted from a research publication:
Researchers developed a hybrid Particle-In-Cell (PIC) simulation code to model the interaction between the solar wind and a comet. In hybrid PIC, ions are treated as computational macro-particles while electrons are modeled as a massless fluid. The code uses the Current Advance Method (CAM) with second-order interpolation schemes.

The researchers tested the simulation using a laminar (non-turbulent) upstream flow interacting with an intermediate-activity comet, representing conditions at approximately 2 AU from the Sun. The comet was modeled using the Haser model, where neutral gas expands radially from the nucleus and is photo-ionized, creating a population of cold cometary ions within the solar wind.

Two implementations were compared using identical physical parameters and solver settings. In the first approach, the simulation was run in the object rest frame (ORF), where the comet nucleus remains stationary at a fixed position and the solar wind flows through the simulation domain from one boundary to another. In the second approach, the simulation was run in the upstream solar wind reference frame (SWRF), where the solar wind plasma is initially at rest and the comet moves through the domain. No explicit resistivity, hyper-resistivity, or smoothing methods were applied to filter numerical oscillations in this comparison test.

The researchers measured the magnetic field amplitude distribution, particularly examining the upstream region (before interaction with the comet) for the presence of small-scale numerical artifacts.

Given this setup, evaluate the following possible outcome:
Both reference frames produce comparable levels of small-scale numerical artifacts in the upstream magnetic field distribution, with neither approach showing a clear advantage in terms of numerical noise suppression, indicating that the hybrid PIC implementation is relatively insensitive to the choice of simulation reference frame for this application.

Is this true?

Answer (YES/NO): NO